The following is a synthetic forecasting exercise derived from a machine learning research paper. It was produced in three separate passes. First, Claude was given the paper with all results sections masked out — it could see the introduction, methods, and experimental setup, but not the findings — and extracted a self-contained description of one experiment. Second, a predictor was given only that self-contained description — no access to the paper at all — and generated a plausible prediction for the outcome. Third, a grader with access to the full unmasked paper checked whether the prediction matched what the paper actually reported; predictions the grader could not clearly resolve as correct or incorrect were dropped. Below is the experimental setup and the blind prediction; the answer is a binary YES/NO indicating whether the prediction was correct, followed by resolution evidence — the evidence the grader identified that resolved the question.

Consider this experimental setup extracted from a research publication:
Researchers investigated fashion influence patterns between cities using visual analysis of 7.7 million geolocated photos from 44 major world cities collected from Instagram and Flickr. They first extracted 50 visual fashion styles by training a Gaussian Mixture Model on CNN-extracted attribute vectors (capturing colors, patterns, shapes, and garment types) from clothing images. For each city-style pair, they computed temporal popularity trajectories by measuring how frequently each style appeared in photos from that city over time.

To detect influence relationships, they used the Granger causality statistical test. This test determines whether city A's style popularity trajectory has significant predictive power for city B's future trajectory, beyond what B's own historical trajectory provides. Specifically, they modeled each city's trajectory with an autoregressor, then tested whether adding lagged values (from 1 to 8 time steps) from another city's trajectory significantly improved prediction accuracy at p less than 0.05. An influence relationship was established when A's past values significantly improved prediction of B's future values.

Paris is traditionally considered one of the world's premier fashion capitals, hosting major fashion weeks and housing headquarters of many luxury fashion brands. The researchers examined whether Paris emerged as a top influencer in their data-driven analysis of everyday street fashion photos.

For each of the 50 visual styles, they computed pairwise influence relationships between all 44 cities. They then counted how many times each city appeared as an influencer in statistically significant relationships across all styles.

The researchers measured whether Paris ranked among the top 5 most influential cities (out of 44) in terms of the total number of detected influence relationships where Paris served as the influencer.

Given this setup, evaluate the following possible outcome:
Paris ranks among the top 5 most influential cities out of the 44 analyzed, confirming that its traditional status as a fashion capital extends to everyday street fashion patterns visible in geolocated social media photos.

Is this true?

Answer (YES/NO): NO